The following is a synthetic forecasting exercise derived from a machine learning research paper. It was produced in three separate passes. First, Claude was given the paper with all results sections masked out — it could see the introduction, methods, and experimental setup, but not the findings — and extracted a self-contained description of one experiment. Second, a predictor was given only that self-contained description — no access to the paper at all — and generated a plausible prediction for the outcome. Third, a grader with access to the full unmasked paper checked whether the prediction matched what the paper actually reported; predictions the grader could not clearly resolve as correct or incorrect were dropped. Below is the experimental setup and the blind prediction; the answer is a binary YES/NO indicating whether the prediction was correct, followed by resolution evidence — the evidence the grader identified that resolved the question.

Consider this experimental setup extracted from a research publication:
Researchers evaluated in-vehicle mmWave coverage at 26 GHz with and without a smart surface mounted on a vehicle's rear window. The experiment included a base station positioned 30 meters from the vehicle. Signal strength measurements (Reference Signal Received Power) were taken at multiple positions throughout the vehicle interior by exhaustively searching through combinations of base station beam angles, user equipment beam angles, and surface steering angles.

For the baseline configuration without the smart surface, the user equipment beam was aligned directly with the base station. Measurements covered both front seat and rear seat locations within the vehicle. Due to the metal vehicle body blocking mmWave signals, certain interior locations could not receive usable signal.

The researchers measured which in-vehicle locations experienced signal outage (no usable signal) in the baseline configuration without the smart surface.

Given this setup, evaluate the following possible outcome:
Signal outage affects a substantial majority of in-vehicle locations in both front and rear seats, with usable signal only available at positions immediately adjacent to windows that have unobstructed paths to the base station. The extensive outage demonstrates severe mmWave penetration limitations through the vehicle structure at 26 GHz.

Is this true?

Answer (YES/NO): NO